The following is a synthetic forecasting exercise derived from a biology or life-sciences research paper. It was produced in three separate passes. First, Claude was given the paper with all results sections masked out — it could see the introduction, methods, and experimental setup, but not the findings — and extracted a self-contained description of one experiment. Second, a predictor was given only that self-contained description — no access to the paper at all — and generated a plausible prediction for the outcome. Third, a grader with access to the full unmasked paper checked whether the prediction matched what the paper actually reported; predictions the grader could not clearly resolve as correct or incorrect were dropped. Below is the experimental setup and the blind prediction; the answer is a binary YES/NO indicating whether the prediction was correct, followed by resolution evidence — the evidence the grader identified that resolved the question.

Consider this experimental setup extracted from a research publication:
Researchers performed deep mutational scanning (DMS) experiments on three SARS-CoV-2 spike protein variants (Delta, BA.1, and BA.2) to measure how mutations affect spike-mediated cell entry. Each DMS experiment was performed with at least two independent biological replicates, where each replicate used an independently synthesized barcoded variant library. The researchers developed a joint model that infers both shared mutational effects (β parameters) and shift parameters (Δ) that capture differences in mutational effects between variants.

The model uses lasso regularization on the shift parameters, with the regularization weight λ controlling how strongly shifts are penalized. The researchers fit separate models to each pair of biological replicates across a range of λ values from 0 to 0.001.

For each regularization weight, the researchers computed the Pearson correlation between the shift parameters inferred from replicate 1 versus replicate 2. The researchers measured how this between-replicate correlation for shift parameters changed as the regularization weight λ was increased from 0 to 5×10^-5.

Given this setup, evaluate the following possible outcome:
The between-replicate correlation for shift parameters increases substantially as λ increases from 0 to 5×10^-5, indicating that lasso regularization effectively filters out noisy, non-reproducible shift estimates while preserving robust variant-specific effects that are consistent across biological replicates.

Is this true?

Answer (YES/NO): YES